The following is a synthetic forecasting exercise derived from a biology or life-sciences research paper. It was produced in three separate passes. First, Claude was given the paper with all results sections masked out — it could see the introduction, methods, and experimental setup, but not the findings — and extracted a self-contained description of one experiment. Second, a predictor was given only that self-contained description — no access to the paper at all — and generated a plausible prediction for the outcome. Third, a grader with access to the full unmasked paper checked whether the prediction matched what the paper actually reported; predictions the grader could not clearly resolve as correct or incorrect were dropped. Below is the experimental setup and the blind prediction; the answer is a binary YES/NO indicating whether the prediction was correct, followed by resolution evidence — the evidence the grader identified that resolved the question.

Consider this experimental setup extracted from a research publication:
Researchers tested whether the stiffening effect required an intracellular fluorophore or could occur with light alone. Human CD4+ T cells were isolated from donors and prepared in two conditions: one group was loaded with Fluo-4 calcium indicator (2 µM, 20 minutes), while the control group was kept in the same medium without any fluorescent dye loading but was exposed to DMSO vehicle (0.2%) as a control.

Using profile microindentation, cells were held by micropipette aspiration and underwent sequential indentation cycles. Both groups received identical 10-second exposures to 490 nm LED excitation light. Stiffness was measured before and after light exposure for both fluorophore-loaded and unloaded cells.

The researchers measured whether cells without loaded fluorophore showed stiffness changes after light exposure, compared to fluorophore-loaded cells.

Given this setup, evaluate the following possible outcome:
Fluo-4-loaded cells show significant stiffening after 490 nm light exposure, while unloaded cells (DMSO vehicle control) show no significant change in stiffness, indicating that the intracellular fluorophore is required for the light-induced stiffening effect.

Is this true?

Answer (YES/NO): YES